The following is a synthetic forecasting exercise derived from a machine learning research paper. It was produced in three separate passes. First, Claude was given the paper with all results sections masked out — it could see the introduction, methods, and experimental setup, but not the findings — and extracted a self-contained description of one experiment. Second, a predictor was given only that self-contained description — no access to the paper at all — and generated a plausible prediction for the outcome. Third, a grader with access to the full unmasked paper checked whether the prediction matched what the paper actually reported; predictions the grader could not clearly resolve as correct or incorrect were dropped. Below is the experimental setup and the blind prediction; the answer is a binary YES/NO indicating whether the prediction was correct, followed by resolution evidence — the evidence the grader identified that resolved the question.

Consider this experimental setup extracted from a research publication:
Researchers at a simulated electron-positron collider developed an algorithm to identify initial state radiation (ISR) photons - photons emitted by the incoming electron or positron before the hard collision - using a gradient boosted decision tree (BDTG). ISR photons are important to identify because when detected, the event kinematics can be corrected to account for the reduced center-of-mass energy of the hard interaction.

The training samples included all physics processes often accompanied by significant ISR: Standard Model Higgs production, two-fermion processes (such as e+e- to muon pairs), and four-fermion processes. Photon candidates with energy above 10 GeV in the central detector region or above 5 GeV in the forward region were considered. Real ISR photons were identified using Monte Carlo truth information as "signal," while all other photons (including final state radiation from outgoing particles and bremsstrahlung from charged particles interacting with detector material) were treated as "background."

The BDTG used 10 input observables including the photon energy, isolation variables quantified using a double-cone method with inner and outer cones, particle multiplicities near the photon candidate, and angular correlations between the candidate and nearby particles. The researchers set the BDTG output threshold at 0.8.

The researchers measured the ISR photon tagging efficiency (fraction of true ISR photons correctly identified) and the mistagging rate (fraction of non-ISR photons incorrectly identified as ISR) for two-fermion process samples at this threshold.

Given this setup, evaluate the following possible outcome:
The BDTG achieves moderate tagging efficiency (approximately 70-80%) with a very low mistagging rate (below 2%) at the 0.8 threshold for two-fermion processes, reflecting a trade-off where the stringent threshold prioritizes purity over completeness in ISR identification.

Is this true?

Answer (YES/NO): NO